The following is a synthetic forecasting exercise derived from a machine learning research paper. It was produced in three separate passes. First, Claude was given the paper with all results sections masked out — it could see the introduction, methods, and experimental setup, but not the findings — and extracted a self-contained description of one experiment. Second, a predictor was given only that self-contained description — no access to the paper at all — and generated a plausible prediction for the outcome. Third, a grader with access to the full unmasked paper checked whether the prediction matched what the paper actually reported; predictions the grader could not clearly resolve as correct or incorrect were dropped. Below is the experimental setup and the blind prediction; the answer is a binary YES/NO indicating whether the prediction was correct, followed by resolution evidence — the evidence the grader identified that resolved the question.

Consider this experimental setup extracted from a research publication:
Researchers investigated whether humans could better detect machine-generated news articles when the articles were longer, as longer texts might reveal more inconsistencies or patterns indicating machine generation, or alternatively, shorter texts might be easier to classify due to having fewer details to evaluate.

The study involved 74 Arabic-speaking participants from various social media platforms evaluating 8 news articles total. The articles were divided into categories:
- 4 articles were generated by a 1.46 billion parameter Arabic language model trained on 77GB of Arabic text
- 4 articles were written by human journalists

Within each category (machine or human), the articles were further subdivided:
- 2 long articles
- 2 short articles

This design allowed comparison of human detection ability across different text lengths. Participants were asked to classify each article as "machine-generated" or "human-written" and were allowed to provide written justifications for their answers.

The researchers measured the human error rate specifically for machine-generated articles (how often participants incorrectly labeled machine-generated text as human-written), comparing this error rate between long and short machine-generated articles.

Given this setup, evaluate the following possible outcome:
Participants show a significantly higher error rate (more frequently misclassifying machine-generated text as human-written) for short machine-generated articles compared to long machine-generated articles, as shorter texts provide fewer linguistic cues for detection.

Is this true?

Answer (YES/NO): NO